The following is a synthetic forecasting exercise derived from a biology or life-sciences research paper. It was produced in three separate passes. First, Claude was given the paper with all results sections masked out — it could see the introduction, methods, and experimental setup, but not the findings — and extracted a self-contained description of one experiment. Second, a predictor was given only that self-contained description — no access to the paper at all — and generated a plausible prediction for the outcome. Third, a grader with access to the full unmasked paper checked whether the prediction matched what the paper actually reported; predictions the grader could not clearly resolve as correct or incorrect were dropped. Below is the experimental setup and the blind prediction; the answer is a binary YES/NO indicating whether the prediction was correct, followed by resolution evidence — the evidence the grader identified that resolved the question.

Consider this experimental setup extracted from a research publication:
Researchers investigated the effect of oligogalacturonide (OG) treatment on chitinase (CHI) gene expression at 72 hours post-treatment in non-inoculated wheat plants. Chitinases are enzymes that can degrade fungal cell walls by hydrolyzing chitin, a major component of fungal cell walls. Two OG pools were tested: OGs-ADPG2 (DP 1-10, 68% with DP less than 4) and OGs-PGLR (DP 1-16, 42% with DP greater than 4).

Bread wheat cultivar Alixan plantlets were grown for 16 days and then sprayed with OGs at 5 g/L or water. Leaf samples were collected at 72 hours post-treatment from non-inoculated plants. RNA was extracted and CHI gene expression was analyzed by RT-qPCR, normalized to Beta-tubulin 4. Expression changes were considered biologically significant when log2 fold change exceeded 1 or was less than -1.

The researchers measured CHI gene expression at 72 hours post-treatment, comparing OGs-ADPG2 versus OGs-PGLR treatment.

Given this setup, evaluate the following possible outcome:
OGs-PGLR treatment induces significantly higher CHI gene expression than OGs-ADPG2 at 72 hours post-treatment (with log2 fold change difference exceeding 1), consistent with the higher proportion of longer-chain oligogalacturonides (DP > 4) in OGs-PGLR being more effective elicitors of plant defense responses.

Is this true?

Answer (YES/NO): YES